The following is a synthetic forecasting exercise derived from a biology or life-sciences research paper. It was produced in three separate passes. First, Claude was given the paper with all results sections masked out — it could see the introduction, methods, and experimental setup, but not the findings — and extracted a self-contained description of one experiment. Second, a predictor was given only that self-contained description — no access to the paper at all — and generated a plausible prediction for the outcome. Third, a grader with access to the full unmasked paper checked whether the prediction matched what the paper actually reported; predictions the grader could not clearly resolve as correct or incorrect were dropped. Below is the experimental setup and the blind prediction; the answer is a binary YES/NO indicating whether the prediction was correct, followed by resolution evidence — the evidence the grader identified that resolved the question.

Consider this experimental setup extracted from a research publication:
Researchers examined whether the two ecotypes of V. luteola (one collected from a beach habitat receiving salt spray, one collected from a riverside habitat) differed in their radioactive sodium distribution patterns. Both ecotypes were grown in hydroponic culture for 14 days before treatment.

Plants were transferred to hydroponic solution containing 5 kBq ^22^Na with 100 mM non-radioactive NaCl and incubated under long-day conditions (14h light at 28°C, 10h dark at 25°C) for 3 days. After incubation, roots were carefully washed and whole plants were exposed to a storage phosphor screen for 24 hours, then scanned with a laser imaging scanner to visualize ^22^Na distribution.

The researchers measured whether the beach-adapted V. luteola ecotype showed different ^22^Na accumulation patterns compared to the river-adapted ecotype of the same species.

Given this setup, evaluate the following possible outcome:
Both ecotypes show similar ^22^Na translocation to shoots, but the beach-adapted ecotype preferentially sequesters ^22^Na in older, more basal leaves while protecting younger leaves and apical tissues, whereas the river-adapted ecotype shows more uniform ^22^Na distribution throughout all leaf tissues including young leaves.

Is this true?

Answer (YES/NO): NO